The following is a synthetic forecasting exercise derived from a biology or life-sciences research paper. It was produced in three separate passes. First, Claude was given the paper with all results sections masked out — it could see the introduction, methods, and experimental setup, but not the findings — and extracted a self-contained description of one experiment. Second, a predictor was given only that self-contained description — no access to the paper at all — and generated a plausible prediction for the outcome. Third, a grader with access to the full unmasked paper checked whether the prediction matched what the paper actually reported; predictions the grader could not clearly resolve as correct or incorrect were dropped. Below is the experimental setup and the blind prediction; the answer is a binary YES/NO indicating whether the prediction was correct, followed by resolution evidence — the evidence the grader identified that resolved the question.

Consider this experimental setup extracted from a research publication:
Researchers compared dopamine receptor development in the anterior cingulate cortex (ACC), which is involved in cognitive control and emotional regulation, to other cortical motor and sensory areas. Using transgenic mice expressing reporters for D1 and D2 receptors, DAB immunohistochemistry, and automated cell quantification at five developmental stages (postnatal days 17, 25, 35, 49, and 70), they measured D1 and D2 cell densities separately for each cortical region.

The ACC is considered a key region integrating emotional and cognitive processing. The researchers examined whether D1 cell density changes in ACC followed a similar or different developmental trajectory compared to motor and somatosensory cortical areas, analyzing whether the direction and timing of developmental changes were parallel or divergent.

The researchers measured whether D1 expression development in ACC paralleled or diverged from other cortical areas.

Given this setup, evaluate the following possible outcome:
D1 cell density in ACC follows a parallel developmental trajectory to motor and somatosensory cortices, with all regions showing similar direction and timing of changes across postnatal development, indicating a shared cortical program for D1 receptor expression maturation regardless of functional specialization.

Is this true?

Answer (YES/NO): NO